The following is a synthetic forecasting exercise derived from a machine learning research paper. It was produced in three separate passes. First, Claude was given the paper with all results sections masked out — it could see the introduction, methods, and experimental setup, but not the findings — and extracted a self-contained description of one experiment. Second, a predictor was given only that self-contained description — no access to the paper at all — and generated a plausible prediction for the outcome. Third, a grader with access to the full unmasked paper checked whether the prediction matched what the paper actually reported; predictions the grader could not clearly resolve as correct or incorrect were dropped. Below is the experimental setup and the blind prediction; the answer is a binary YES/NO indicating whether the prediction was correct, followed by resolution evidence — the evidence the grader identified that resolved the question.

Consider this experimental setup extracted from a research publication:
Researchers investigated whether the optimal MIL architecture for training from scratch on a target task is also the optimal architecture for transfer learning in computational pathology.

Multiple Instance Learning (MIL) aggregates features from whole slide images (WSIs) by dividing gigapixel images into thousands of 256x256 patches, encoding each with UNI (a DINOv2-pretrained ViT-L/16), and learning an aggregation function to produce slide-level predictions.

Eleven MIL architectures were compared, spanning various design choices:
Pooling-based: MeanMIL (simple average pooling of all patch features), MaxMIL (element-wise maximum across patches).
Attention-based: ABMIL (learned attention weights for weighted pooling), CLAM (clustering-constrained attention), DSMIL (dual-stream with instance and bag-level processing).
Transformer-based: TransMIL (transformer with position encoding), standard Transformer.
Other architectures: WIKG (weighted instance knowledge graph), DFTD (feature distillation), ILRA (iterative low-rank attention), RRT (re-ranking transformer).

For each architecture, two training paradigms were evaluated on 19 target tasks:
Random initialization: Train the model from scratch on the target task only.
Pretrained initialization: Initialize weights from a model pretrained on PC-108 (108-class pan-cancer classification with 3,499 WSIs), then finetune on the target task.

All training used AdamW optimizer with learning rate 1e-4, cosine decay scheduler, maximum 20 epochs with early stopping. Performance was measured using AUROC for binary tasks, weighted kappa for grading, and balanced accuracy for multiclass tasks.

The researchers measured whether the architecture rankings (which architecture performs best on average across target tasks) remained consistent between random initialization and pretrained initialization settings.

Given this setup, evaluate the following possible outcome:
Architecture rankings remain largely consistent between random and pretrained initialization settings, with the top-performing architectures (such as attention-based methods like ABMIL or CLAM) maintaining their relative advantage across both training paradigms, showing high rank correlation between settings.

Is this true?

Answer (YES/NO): NO